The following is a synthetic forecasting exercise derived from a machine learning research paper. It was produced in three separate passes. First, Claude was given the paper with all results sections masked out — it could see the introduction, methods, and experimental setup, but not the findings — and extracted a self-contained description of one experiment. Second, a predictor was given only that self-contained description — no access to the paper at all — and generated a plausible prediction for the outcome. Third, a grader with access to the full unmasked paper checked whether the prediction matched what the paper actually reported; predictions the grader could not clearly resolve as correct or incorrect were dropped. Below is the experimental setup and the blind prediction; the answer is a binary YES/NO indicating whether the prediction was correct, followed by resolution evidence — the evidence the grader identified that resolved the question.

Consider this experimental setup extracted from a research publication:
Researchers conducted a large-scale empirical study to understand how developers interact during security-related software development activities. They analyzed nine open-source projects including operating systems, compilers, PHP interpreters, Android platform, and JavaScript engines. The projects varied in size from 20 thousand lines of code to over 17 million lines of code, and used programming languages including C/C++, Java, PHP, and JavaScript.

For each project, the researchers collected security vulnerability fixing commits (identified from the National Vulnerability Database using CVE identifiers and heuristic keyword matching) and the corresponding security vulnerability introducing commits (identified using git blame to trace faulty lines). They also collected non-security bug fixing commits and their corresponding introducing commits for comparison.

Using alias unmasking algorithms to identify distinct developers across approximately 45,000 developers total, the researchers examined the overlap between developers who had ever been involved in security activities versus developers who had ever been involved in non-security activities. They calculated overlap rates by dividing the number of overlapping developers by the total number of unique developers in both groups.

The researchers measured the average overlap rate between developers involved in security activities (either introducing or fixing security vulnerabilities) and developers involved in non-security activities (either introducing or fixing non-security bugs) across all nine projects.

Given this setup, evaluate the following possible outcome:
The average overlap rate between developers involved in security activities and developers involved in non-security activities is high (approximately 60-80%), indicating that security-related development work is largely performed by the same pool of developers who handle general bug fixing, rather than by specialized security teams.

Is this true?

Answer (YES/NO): NO